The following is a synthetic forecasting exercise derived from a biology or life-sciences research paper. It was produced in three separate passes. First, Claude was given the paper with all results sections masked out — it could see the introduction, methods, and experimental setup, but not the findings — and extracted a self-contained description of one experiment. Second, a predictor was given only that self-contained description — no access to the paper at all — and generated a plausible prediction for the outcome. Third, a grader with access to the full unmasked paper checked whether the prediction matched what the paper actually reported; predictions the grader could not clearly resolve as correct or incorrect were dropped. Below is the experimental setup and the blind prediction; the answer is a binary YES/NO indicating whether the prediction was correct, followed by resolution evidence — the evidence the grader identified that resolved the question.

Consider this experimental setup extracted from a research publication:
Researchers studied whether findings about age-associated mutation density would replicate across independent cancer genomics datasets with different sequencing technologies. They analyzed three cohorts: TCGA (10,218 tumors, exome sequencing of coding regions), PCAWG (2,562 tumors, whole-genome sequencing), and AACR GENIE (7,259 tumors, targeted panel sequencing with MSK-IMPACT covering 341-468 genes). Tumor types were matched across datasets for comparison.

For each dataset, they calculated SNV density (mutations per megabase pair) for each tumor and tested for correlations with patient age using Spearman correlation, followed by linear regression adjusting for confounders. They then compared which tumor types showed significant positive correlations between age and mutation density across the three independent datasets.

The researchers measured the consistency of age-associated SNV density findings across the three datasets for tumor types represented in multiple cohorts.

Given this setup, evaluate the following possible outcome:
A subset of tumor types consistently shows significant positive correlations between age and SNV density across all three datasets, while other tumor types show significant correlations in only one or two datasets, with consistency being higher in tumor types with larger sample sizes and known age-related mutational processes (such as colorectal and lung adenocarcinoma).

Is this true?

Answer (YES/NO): NO